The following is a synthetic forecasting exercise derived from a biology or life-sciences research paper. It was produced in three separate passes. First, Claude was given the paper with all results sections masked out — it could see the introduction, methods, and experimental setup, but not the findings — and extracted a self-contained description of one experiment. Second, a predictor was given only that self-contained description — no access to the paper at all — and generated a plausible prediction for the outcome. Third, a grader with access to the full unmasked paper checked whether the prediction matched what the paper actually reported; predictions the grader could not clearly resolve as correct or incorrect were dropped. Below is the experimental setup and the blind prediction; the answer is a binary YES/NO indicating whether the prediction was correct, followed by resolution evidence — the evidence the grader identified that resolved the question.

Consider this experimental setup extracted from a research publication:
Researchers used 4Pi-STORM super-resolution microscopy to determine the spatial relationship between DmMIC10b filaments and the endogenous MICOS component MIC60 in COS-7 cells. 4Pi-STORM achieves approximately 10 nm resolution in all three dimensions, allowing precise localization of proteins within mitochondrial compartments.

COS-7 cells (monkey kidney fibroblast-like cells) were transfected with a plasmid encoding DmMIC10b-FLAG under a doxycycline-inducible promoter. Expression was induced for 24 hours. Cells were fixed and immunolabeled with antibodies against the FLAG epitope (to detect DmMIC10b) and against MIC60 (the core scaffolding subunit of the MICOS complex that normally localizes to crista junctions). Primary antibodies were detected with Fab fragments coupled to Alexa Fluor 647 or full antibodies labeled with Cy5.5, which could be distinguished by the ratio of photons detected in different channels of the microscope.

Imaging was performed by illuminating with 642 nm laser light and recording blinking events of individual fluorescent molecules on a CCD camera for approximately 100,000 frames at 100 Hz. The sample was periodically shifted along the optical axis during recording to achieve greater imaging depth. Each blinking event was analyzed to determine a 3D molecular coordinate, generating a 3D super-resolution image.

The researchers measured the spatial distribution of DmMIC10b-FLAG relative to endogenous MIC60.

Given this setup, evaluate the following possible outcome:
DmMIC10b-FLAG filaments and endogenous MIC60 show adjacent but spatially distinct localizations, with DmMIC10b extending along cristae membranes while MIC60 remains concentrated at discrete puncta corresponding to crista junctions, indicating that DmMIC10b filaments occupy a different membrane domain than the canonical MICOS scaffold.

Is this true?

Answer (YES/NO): NO